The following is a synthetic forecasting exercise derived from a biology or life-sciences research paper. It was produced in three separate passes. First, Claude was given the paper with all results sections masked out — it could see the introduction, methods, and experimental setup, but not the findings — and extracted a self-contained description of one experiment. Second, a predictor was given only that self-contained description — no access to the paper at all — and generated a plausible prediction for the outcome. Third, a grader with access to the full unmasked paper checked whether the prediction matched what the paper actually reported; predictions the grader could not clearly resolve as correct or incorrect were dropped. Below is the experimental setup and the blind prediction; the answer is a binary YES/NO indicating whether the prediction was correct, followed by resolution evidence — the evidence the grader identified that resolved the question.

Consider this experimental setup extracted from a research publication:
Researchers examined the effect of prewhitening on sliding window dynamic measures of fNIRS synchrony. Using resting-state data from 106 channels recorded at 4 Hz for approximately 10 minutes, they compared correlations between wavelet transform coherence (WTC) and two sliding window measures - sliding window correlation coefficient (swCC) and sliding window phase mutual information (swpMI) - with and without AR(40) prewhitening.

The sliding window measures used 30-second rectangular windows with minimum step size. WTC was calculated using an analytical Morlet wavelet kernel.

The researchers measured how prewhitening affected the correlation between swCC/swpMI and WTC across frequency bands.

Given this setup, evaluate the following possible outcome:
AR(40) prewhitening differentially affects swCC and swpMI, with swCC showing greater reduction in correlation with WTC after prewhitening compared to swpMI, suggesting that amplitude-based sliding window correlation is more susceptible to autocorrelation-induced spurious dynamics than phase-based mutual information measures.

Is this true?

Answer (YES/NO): NO